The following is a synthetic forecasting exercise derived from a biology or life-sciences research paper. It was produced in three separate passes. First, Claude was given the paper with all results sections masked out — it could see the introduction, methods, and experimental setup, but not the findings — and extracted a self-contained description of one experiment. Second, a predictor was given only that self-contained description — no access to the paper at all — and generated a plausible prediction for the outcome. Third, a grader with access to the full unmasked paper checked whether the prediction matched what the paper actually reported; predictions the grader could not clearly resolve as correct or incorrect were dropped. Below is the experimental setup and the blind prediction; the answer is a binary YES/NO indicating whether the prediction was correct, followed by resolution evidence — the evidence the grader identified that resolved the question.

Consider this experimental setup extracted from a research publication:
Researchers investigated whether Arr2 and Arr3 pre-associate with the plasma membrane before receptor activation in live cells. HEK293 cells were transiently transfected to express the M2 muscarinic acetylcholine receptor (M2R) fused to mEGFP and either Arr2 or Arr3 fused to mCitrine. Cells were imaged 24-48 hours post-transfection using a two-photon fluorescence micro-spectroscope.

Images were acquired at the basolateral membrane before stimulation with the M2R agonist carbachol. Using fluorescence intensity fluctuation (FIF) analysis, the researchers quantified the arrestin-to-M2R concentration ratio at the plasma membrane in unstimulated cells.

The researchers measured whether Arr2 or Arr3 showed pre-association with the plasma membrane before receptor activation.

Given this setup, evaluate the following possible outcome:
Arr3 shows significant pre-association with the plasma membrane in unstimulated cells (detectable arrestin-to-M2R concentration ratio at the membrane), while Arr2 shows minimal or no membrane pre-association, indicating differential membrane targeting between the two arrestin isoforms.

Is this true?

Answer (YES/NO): NO